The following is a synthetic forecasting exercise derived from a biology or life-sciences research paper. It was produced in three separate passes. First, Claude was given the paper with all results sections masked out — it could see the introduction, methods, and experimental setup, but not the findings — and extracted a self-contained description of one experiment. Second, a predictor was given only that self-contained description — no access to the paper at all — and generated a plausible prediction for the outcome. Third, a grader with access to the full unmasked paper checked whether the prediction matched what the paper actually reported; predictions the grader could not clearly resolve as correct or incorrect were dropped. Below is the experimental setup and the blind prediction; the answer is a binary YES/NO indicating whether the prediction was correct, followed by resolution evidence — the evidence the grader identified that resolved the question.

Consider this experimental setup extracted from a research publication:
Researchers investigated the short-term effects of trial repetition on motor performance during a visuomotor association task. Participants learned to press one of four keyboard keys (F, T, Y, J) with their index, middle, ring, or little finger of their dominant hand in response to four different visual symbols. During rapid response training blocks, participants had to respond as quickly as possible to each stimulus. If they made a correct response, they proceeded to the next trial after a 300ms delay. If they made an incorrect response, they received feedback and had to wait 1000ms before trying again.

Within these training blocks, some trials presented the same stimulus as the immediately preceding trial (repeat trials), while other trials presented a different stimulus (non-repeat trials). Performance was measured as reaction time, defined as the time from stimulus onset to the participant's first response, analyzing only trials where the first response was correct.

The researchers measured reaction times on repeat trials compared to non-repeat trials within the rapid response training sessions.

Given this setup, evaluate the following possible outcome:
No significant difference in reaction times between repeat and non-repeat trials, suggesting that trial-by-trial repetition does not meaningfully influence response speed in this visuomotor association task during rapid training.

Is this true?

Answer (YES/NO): NO